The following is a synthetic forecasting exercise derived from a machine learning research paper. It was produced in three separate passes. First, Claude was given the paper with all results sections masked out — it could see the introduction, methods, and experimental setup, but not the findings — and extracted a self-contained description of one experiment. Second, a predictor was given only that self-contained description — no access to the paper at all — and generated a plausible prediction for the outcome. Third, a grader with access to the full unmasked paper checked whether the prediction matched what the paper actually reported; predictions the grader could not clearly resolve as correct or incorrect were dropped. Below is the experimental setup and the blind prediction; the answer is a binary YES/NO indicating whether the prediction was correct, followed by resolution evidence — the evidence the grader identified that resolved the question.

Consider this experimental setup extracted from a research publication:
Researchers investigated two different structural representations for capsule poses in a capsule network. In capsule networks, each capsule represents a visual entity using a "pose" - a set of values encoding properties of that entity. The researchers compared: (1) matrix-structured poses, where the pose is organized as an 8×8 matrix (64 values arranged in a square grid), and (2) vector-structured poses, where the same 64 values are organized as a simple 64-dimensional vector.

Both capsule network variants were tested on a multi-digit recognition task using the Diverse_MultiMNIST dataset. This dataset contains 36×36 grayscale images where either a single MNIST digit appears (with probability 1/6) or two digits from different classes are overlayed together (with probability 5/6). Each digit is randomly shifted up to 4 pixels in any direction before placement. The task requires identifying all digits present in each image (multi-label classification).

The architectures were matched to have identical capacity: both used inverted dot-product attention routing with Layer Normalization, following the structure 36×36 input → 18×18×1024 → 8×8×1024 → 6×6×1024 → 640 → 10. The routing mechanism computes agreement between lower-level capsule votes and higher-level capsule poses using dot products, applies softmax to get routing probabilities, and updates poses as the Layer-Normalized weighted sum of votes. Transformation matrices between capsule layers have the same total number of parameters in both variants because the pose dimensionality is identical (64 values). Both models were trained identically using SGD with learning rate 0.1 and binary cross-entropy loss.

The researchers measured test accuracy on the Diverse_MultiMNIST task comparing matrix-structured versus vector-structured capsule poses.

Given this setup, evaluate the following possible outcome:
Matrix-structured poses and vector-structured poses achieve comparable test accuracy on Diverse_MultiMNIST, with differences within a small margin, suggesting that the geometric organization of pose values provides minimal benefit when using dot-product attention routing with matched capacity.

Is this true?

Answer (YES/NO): NO